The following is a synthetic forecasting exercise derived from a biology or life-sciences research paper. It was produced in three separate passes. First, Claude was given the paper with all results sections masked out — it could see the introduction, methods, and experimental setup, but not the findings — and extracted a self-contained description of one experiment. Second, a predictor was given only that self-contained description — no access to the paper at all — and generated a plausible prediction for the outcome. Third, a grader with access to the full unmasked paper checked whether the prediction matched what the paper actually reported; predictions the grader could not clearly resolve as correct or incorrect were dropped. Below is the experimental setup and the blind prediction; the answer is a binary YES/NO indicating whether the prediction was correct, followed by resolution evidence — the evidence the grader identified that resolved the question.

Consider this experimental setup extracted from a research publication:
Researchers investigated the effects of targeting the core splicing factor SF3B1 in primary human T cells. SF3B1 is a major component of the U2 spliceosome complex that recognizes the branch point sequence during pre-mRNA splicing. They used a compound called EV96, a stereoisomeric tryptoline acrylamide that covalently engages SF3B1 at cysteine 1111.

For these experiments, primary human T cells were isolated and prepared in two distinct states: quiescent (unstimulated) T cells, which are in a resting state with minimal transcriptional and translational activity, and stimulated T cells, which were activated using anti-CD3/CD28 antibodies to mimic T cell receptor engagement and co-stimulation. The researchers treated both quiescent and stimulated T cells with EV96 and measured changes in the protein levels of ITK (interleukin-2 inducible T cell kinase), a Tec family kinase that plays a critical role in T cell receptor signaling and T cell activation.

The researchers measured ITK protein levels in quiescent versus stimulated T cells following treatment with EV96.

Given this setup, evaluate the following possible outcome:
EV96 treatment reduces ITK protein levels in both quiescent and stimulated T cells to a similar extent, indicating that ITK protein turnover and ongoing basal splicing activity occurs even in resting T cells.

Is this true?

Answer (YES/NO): NO